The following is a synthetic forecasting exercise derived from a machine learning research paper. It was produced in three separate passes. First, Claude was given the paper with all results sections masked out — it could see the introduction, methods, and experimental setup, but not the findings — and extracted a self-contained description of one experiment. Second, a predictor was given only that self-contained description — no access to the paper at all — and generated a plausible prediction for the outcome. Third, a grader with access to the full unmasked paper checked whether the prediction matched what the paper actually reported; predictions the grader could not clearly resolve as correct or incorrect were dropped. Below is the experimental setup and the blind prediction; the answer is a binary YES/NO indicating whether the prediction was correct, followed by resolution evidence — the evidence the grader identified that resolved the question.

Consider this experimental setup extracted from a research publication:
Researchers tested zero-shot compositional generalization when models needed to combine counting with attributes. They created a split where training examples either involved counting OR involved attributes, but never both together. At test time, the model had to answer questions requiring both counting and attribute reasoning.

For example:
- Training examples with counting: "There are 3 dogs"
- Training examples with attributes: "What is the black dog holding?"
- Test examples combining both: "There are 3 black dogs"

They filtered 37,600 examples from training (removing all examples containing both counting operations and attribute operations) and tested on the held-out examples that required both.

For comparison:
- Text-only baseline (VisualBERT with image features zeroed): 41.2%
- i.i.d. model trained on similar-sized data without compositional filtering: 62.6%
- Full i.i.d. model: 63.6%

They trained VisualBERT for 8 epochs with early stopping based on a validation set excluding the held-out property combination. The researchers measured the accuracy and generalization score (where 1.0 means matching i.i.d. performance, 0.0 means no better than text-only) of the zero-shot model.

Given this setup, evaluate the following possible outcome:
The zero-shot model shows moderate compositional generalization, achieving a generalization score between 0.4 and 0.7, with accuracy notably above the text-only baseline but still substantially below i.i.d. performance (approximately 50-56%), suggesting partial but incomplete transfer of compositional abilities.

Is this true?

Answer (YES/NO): NO